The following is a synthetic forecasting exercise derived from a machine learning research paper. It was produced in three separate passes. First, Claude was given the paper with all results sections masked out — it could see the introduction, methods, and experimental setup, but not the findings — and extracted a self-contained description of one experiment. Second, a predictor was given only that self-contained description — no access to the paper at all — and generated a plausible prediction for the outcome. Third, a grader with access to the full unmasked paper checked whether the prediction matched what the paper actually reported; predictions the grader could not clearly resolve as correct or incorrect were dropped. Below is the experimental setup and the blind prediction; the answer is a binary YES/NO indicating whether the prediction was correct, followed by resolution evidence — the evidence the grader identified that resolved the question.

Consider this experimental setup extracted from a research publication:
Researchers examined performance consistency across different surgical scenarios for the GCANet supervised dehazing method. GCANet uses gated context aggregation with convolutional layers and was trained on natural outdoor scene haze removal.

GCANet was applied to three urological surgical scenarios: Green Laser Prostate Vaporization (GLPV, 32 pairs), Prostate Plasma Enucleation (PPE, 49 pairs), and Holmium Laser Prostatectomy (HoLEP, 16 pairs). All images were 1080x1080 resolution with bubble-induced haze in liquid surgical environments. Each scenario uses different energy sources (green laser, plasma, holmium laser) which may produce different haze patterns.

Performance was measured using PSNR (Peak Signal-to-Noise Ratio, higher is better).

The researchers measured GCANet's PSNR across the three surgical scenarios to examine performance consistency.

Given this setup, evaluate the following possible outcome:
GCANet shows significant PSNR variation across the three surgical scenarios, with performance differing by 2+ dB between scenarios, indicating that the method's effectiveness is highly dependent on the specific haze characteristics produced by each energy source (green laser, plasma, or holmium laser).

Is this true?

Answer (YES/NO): YES